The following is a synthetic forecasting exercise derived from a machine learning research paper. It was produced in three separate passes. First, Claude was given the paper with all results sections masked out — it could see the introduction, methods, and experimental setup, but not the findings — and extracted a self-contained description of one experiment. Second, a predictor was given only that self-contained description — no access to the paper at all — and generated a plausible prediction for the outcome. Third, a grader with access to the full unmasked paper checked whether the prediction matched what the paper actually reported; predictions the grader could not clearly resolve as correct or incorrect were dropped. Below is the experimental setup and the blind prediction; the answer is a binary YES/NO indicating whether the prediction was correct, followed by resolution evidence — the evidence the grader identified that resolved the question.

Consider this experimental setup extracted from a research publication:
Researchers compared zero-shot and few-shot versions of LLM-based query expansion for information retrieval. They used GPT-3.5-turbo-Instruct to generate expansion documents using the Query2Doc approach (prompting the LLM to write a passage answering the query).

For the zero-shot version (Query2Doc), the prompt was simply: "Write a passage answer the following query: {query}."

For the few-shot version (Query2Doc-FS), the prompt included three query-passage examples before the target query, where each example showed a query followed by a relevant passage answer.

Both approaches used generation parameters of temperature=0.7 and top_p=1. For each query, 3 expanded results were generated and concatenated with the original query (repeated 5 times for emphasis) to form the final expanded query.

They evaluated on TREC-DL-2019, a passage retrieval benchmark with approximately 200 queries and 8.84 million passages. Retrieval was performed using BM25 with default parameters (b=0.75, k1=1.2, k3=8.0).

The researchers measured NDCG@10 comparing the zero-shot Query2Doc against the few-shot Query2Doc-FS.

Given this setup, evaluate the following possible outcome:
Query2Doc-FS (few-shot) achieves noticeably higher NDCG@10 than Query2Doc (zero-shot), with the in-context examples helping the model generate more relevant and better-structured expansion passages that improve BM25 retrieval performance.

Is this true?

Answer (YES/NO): NO